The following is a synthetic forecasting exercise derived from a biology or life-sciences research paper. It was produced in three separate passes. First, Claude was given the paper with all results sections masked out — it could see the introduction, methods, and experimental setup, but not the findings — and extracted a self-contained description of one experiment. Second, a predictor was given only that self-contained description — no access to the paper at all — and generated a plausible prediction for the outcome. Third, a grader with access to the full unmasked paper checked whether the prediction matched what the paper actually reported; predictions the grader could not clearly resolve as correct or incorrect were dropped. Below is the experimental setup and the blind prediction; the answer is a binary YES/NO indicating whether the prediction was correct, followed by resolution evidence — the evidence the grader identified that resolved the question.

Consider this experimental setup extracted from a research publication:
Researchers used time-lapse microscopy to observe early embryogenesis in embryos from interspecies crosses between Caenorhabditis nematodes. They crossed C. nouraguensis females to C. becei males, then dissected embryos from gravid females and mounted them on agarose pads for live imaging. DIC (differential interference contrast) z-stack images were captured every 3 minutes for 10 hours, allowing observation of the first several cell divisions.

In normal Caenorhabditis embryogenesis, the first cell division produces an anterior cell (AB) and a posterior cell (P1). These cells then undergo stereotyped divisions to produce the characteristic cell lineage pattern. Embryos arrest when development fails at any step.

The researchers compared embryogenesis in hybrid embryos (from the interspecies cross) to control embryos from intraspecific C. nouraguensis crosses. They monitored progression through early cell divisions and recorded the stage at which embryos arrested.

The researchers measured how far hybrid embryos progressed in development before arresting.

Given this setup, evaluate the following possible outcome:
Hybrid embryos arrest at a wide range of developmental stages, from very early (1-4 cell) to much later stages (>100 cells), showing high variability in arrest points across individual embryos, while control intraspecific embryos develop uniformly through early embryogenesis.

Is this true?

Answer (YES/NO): NO